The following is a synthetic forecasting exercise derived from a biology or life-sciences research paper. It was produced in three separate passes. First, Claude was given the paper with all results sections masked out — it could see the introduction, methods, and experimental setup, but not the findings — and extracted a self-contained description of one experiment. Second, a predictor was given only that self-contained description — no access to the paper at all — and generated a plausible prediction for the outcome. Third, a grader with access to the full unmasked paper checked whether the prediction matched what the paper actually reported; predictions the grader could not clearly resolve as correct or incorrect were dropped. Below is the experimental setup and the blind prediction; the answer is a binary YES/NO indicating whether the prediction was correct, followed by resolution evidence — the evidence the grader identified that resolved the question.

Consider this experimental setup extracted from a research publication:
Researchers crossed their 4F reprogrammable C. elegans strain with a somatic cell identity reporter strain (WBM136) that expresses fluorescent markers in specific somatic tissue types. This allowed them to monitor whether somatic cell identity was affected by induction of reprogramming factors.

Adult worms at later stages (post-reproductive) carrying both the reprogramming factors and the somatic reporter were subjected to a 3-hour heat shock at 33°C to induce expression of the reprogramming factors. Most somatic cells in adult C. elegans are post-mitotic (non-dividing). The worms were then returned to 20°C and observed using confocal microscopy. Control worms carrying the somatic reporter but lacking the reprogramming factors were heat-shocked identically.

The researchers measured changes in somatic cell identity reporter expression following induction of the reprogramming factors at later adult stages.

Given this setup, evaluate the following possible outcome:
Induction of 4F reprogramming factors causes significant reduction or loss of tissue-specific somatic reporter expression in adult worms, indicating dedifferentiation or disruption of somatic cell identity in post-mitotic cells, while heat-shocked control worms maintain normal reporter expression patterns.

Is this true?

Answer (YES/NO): NO